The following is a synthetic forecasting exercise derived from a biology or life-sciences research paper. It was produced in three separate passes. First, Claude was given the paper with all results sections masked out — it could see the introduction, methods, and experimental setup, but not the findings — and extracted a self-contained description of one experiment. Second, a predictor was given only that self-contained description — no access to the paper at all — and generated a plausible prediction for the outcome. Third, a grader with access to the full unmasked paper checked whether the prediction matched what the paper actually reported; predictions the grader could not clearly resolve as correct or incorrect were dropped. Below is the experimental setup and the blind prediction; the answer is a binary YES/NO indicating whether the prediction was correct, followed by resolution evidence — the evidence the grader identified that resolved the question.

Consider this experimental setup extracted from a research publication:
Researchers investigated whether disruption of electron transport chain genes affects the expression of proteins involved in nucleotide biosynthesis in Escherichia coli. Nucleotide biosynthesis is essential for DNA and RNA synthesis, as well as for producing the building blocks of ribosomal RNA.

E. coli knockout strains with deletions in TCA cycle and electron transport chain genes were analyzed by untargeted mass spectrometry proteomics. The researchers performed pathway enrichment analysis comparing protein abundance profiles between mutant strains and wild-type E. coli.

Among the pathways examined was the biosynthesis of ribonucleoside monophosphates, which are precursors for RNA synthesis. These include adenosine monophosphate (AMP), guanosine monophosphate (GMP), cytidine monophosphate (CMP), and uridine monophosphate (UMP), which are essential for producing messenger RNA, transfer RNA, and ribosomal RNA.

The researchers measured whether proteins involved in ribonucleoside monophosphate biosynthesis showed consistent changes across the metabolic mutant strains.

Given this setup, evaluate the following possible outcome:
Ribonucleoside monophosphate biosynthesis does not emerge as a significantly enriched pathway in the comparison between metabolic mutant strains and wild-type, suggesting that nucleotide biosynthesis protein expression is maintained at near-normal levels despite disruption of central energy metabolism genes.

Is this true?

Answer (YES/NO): NO